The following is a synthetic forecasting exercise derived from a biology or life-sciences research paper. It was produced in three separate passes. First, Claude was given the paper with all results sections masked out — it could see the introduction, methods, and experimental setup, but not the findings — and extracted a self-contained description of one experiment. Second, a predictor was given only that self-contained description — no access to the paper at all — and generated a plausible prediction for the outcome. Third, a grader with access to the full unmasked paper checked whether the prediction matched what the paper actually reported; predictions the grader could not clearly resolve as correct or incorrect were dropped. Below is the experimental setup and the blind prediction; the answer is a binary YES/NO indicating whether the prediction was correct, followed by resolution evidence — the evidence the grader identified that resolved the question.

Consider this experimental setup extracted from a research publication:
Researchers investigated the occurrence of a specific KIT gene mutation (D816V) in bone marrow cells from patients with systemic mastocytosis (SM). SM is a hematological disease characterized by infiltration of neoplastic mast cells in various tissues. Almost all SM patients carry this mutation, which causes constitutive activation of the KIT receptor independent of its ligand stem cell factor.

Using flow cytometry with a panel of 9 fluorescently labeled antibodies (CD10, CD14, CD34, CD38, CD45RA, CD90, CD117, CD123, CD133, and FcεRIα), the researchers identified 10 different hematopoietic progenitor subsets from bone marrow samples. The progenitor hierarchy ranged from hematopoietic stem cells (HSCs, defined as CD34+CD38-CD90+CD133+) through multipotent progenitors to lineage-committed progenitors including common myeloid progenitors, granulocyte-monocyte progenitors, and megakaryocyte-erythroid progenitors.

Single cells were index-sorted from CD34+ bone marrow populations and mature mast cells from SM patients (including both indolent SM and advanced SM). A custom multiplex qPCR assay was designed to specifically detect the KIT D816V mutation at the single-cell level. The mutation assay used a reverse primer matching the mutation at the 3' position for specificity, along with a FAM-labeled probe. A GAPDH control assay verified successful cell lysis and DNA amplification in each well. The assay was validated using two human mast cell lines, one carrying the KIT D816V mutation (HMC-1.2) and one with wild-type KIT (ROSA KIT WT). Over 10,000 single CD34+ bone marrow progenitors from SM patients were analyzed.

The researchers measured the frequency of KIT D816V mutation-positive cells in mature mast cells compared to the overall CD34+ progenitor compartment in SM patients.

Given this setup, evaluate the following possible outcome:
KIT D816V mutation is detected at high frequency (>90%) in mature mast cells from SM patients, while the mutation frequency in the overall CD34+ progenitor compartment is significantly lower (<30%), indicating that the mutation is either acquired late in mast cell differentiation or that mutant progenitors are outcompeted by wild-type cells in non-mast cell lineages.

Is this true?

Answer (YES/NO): NO